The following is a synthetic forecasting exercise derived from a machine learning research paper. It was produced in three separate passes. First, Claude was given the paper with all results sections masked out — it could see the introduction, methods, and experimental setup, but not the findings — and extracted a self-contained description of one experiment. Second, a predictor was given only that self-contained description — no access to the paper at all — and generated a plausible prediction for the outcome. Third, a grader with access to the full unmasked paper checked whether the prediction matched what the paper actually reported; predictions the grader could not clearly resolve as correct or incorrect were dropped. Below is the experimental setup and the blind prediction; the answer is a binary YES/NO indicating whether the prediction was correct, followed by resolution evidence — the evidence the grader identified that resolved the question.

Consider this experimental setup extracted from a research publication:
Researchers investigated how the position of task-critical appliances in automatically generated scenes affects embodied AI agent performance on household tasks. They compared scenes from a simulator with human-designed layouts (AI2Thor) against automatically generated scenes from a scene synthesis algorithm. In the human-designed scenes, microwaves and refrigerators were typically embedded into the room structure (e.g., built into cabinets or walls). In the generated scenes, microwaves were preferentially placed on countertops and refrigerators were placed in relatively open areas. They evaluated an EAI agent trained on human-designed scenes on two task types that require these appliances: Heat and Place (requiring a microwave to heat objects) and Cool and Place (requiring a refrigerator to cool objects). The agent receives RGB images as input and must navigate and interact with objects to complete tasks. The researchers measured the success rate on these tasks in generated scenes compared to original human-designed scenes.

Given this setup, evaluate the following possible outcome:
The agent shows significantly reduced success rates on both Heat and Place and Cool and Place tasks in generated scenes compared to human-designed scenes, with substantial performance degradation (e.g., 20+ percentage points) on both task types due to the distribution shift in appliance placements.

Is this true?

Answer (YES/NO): YES